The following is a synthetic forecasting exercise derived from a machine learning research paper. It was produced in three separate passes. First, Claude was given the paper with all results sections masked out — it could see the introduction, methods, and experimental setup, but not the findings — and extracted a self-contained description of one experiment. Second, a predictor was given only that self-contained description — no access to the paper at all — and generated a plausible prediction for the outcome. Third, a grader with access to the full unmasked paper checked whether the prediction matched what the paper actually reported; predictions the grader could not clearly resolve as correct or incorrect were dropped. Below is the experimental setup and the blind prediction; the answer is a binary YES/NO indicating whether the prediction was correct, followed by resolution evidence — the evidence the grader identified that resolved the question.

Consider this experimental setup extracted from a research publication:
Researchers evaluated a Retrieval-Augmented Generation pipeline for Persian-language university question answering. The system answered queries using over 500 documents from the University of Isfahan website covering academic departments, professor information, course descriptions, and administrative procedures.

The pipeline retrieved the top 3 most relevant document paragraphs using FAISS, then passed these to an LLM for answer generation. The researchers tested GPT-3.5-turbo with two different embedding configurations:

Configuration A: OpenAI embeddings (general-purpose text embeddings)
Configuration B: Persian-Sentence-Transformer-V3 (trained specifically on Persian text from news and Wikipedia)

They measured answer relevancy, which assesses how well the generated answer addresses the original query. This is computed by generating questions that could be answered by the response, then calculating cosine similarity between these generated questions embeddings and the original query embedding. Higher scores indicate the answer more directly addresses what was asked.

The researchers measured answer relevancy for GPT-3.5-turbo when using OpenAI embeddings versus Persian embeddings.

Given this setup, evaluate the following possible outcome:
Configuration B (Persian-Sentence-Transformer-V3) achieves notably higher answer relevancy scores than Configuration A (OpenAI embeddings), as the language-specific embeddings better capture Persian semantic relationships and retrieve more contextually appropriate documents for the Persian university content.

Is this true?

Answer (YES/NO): NO